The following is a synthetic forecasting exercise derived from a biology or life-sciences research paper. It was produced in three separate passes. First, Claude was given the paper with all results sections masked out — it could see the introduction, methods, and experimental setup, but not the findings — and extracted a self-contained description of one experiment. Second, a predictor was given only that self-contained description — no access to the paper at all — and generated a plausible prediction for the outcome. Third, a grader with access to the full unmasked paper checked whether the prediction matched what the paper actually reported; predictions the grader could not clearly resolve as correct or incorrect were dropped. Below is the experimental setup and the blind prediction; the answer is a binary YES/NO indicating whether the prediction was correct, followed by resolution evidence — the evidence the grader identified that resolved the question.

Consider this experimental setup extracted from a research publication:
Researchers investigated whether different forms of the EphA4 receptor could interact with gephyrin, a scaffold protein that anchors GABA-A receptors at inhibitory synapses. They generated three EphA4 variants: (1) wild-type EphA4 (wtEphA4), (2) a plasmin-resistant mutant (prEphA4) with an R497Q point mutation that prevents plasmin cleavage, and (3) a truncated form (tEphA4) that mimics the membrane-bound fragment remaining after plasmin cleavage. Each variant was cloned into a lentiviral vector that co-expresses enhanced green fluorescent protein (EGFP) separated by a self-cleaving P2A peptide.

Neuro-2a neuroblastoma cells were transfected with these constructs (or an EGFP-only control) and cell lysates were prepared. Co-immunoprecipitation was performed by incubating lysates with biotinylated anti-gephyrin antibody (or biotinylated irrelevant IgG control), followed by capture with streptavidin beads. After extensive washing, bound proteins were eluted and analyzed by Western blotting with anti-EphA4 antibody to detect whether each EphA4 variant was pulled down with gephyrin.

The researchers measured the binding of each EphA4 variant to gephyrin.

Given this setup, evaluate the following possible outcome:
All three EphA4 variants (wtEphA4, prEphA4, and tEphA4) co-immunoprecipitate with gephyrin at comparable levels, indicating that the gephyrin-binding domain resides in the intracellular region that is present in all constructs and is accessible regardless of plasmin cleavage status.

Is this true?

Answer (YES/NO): NO